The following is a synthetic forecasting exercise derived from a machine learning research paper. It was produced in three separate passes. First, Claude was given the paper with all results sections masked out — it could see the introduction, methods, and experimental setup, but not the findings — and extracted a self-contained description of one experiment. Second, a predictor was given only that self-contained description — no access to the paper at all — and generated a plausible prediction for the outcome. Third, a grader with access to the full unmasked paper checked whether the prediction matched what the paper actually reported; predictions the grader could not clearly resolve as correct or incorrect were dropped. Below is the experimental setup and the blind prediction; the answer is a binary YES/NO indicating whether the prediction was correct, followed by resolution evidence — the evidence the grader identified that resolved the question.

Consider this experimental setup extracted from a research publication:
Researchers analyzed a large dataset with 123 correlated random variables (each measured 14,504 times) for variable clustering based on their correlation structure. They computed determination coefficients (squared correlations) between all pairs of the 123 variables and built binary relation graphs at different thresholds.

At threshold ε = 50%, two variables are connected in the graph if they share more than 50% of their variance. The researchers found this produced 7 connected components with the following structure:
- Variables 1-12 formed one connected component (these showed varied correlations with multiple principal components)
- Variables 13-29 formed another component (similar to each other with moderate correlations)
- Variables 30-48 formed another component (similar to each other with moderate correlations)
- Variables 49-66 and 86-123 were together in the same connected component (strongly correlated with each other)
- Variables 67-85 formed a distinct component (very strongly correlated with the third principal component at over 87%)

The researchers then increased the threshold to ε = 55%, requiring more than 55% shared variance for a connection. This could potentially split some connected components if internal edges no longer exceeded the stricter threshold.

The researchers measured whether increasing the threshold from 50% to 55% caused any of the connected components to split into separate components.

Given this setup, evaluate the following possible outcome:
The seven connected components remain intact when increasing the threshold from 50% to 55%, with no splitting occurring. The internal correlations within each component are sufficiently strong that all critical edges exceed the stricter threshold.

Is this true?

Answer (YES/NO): NO